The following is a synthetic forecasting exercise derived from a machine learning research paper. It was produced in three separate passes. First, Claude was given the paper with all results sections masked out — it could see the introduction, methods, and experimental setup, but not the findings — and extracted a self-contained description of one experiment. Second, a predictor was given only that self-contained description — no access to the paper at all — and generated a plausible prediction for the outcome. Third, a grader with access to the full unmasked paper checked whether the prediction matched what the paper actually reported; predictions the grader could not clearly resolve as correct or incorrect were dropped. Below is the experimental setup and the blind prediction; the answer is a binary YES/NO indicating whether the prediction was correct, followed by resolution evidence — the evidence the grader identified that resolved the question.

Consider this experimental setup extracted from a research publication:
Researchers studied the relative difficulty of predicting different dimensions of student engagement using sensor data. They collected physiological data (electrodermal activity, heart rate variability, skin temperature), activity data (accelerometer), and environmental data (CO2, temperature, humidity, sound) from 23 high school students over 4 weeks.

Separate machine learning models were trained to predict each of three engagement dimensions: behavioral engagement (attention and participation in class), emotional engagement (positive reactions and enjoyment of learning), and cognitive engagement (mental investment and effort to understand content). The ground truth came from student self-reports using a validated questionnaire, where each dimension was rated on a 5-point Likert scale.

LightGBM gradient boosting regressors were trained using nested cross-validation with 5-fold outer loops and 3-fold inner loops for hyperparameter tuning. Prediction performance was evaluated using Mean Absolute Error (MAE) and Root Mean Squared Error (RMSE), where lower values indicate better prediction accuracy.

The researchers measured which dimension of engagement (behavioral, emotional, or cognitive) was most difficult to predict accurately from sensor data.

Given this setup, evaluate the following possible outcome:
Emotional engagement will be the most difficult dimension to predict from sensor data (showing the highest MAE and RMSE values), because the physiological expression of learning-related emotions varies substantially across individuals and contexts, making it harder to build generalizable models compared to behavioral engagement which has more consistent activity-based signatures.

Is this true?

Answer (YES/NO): NO